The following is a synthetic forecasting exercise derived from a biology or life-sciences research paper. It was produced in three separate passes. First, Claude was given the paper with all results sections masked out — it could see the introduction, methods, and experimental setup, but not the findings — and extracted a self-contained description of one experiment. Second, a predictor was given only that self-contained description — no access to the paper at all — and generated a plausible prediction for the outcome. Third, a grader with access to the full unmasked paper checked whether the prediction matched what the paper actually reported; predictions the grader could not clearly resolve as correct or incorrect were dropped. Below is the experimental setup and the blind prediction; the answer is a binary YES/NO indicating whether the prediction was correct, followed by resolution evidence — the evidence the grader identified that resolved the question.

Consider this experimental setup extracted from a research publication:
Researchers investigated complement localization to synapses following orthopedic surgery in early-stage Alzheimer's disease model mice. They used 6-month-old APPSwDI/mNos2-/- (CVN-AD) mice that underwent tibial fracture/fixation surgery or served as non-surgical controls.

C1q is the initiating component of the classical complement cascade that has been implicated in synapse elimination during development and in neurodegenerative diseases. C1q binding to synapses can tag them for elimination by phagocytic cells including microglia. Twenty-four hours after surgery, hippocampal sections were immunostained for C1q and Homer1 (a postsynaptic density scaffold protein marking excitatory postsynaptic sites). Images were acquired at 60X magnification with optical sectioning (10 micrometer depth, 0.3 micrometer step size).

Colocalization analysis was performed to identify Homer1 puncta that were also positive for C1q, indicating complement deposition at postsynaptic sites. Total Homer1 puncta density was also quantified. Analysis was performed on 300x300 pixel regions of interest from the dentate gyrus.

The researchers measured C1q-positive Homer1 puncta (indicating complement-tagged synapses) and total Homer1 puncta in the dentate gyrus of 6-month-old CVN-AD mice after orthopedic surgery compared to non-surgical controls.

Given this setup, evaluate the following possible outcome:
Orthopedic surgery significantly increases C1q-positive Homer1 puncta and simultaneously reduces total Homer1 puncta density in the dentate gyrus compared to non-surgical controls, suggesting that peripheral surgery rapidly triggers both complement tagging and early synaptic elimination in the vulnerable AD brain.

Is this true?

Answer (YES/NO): NO